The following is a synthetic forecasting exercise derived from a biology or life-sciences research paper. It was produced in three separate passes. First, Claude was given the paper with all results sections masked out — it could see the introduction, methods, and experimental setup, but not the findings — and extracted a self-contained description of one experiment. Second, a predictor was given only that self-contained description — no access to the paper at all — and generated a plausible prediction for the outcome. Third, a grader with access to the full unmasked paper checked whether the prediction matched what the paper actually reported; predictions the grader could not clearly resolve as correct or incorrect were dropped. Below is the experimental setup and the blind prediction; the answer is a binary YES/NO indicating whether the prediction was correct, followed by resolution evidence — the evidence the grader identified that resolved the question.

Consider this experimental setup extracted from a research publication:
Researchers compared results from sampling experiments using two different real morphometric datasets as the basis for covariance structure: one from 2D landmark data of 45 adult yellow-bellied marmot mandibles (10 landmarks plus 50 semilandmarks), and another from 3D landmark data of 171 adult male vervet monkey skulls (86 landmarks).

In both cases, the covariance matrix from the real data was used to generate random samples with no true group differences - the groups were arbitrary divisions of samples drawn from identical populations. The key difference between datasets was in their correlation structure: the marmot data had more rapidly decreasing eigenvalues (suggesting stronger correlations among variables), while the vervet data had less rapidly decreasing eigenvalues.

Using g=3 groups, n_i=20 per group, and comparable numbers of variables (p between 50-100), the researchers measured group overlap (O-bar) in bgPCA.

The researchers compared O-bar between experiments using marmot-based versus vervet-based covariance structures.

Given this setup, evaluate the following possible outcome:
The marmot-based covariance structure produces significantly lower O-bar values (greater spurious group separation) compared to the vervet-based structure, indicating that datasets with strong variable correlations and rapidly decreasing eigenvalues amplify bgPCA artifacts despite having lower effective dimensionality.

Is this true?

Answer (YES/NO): NO